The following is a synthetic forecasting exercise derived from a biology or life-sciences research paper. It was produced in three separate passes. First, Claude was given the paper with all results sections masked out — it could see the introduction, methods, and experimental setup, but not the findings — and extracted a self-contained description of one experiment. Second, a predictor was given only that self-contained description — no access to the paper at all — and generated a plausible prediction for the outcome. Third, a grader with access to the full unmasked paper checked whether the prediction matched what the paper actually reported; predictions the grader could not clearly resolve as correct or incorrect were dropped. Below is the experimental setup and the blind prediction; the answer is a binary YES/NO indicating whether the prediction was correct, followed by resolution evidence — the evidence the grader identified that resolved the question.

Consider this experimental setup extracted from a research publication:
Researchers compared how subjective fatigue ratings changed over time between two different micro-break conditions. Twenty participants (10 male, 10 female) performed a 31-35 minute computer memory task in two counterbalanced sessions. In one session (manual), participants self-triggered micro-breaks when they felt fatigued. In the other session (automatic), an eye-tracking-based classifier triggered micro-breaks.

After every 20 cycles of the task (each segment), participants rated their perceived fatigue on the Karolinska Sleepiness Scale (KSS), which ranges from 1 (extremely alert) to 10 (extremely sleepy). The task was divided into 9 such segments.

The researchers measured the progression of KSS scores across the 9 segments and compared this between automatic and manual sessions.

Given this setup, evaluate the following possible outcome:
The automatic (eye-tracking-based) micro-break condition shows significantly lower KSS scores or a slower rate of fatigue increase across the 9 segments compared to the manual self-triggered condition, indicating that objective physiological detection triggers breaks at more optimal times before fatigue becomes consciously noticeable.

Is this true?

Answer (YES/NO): NO